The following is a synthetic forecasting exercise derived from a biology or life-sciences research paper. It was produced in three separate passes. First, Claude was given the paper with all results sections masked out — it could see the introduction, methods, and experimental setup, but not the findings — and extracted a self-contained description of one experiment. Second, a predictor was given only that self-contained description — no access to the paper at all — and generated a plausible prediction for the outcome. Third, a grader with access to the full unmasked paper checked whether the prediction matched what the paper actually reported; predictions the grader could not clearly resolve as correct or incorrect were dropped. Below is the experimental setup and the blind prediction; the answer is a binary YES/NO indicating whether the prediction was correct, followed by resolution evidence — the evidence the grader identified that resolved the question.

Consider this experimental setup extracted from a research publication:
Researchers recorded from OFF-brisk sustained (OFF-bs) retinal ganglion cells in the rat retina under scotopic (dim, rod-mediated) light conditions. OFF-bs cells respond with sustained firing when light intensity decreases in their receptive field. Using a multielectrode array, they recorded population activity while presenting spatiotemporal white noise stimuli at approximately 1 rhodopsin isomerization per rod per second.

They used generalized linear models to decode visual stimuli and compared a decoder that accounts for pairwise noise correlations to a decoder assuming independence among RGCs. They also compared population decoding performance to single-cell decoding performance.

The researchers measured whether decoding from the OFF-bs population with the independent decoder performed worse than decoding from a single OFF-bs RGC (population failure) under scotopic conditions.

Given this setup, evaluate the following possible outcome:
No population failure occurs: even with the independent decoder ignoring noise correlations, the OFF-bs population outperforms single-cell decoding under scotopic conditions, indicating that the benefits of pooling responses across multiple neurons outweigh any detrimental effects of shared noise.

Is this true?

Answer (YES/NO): NO